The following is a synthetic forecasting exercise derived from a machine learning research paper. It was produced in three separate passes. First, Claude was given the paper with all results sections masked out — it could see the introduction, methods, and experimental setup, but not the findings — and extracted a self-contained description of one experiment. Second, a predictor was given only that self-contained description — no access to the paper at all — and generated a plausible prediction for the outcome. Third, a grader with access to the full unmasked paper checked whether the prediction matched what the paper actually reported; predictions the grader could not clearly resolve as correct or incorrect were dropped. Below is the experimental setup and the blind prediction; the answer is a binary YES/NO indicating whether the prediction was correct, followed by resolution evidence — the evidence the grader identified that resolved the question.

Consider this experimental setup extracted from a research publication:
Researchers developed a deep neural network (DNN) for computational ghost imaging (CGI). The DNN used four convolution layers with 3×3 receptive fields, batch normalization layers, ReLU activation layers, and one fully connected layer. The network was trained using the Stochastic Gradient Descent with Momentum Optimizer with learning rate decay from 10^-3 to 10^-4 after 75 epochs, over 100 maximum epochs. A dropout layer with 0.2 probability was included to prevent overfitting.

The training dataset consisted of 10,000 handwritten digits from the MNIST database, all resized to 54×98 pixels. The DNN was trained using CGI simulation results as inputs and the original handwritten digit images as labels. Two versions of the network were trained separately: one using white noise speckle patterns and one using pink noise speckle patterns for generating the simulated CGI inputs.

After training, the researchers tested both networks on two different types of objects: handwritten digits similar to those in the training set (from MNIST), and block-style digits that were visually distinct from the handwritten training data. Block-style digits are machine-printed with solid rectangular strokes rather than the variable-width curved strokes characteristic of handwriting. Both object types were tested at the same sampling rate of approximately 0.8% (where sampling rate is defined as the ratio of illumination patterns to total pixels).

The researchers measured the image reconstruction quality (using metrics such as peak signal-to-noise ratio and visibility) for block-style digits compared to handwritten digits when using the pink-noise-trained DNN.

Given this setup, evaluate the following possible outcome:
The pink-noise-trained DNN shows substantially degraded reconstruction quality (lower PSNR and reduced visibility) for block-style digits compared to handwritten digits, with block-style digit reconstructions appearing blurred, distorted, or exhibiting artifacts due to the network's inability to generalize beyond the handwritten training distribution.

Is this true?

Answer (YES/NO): NO